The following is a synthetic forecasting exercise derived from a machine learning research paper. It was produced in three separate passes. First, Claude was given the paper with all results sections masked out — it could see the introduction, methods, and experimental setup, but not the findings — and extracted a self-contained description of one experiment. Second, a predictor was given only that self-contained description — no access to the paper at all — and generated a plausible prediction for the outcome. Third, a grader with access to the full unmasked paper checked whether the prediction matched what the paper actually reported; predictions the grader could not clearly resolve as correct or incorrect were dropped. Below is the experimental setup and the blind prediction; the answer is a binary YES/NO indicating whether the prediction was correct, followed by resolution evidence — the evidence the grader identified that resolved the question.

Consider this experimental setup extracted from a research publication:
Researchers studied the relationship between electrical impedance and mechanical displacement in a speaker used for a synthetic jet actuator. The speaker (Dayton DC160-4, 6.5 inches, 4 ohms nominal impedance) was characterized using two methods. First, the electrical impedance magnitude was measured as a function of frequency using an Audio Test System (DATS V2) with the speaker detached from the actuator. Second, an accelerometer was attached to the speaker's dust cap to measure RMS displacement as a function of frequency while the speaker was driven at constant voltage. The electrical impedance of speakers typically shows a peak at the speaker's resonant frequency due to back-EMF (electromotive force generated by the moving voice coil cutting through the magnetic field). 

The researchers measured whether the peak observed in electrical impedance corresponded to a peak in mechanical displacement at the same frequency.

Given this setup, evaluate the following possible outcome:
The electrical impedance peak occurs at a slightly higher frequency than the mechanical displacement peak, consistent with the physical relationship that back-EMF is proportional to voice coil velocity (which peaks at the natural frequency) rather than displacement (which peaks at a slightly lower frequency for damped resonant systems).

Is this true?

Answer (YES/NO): NO